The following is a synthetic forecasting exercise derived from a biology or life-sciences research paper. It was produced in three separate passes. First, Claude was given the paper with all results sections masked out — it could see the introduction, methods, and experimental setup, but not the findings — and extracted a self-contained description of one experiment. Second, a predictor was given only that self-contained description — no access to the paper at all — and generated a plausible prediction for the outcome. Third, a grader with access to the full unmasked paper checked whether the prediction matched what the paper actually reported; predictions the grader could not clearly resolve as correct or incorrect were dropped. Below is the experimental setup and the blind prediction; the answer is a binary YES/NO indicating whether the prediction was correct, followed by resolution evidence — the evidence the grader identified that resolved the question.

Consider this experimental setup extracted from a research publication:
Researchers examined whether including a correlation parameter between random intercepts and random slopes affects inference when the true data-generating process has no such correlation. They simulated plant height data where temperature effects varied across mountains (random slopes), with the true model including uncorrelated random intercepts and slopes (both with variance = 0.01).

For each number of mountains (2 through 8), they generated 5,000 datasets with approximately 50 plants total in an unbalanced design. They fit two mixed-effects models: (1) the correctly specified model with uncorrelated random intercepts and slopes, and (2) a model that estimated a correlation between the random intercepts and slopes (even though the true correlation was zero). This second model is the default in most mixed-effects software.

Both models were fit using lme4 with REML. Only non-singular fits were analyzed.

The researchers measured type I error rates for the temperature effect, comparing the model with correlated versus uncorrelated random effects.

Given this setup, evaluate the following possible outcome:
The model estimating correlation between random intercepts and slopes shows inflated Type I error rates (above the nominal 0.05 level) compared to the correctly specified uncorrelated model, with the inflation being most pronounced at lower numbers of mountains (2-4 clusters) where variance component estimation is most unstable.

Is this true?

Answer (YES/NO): NO